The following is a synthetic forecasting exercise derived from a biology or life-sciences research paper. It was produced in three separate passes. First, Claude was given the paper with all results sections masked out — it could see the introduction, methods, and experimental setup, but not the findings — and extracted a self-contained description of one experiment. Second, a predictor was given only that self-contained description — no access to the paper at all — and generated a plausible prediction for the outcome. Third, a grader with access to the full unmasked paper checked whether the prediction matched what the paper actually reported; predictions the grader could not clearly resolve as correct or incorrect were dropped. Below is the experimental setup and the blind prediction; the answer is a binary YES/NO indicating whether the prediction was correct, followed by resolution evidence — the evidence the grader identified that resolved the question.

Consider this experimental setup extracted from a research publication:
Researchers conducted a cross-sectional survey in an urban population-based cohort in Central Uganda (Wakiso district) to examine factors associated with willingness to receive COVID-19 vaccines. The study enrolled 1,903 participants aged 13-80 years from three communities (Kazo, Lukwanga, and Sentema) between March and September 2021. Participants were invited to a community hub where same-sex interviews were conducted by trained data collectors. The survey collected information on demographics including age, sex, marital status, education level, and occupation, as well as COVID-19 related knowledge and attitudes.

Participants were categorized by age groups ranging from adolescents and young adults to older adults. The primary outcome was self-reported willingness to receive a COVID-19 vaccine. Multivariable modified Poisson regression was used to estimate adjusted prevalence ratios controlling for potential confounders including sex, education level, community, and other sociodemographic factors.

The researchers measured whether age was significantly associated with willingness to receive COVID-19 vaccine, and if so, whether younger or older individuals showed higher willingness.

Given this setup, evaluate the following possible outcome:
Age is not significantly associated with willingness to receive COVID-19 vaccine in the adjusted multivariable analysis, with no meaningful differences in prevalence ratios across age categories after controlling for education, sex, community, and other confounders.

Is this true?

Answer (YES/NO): NO